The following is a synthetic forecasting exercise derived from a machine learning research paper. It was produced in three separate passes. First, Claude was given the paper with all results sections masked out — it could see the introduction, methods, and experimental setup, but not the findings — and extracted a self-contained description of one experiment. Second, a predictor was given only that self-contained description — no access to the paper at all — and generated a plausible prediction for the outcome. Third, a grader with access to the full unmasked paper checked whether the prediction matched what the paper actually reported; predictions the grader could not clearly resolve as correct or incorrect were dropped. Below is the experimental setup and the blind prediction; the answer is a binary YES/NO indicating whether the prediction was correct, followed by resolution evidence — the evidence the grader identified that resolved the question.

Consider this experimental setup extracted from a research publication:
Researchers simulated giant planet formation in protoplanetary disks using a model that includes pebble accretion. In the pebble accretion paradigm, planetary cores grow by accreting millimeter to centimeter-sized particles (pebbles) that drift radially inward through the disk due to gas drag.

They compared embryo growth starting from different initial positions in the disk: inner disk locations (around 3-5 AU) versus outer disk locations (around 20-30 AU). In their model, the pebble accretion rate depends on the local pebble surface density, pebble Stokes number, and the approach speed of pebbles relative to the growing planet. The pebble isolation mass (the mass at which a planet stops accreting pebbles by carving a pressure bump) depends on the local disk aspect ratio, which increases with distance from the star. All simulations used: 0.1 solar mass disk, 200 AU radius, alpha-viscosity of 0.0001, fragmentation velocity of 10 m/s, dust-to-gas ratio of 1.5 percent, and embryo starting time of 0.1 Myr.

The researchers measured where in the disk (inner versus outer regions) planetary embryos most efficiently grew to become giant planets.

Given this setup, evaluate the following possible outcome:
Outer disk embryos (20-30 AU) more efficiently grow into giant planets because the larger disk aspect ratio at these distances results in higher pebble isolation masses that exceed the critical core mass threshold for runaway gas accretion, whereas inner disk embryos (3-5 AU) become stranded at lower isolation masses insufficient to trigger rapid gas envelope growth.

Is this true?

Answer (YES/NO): NO